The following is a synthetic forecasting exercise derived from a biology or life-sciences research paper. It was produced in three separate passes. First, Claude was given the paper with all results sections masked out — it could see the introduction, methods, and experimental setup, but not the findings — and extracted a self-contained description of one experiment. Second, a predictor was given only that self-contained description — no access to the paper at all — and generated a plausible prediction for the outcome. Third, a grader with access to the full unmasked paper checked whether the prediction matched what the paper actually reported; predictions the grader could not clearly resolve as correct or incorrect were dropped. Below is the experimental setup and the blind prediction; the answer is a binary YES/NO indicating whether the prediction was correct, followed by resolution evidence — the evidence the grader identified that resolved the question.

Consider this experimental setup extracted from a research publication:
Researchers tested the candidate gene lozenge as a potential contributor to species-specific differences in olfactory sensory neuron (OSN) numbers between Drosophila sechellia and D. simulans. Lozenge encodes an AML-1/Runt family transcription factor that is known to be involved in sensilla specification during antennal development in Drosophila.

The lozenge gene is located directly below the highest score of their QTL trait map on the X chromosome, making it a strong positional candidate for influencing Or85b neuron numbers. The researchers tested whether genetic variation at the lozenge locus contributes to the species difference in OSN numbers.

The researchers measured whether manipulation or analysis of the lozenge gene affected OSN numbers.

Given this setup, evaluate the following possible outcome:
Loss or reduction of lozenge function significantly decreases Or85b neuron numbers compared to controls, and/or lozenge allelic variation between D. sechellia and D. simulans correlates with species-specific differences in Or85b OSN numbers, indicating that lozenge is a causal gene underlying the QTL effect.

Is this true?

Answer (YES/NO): NO